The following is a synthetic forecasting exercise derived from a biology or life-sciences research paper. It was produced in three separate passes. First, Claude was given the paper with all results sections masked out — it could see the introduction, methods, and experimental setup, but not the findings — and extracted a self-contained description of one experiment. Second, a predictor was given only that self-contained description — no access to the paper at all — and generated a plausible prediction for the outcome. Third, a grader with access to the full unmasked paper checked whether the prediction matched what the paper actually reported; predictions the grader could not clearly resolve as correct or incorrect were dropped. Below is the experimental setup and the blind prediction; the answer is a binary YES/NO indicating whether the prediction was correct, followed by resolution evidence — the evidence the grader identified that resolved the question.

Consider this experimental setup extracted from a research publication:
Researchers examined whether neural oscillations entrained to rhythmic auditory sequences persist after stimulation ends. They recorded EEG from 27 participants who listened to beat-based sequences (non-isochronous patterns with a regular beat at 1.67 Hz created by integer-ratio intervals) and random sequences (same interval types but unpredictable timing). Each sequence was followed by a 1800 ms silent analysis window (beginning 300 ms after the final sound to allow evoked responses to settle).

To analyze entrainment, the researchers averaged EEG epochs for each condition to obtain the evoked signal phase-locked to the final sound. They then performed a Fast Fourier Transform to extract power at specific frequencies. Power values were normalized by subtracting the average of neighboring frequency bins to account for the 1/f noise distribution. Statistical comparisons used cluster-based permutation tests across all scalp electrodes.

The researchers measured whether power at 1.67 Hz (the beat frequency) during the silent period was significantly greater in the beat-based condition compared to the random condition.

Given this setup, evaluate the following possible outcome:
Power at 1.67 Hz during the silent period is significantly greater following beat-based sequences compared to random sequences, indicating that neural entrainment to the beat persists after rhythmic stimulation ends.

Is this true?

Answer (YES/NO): YES